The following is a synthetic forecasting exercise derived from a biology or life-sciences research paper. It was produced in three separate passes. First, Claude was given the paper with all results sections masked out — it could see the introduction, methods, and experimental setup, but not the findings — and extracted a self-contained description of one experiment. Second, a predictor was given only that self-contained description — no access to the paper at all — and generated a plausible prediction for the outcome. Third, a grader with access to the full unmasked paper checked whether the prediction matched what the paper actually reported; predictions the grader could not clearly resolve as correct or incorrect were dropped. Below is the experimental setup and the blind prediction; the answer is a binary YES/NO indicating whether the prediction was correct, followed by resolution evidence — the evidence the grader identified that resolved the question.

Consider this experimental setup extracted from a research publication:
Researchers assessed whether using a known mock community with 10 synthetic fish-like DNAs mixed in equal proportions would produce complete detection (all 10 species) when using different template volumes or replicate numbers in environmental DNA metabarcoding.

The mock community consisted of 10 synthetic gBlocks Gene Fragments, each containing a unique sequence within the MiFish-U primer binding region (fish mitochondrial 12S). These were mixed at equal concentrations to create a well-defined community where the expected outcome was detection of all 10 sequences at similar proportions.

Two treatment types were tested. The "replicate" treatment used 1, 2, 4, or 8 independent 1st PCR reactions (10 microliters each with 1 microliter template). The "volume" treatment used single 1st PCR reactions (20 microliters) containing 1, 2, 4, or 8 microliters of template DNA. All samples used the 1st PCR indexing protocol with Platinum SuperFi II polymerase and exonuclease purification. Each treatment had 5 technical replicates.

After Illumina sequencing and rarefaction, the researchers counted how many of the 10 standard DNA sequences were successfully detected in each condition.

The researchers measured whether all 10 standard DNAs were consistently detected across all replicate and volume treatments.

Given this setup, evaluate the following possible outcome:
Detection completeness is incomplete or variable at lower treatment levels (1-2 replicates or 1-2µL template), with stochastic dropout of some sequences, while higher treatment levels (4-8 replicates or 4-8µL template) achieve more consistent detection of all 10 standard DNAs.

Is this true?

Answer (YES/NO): YES